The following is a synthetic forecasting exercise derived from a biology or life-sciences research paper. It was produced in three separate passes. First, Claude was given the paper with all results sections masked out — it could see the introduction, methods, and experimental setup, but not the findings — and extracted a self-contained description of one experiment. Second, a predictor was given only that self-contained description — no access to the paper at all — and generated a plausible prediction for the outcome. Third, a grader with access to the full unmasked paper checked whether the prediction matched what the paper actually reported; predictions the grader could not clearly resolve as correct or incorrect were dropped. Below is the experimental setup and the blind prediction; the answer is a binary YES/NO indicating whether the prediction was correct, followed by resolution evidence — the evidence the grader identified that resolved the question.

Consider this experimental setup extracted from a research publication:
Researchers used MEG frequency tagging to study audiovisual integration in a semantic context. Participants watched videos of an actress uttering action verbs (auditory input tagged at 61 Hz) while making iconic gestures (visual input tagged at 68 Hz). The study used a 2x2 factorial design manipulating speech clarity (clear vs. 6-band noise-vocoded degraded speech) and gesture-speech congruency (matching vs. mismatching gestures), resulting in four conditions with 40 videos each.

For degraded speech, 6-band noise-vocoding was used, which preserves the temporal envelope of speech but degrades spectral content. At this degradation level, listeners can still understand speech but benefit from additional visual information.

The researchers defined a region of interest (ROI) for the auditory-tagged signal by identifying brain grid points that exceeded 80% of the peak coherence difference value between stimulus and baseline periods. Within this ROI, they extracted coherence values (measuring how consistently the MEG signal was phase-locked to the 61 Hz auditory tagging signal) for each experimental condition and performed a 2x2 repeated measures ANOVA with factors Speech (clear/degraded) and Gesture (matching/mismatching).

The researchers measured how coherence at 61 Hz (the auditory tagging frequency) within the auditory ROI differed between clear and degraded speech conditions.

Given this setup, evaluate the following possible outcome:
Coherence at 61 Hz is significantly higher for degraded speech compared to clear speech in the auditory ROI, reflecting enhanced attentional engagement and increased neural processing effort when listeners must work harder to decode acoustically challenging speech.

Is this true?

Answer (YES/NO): YES